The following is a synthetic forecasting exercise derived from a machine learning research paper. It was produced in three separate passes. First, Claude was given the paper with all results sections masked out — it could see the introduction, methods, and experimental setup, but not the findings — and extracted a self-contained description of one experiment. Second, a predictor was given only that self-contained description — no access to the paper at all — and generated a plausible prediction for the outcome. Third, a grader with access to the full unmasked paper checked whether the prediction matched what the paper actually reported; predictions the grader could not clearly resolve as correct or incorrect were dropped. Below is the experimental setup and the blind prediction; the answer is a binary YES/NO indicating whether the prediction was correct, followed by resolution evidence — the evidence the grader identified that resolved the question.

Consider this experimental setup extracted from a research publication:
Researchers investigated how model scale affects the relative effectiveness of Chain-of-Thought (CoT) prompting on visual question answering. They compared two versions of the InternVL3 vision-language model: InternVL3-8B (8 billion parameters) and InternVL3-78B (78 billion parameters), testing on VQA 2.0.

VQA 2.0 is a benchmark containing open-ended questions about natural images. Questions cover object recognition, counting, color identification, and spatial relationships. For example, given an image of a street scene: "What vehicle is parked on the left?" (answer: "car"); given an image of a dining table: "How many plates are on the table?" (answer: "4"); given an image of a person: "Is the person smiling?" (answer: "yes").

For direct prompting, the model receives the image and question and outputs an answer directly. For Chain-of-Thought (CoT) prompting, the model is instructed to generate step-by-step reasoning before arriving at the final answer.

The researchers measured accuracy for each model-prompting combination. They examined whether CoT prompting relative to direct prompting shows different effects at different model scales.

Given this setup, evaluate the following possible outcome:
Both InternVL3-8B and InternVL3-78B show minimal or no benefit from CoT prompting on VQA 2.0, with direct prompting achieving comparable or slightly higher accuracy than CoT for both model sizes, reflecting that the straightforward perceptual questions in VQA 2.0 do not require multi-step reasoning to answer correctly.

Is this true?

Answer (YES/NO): NO